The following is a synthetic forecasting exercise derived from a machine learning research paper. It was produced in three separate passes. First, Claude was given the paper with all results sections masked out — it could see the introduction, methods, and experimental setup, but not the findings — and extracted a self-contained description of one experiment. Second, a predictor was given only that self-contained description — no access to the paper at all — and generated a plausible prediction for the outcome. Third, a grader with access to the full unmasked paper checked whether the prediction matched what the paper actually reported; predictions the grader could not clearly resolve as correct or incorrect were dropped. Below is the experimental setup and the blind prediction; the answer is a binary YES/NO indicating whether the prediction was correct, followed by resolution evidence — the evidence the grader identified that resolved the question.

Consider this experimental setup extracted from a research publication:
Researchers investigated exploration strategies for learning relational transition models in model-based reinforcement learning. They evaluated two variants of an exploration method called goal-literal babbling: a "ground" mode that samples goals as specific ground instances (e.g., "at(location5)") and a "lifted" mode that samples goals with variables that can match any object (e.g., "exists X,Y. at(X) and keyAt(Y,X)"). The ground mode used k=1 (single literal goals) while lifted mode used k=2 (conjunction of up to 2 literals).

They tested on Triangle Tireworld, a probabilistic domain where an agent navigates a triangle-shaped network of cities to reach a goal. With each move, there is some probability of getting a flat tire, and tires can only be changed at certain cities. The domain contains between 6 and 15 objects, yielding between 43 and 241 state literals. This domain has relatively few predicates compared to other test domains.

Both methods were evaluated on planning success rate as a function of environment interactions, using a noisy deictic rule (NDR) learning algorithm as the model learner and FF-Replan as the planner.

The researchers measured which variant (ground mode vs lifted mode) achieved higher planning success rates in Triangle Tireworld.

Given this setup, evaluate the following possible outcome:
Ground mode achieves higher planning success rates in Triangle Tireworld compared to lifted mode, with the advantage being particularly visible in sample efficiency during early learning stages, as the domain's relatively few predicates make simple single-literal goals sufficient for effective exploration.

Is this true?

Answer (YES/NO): NO